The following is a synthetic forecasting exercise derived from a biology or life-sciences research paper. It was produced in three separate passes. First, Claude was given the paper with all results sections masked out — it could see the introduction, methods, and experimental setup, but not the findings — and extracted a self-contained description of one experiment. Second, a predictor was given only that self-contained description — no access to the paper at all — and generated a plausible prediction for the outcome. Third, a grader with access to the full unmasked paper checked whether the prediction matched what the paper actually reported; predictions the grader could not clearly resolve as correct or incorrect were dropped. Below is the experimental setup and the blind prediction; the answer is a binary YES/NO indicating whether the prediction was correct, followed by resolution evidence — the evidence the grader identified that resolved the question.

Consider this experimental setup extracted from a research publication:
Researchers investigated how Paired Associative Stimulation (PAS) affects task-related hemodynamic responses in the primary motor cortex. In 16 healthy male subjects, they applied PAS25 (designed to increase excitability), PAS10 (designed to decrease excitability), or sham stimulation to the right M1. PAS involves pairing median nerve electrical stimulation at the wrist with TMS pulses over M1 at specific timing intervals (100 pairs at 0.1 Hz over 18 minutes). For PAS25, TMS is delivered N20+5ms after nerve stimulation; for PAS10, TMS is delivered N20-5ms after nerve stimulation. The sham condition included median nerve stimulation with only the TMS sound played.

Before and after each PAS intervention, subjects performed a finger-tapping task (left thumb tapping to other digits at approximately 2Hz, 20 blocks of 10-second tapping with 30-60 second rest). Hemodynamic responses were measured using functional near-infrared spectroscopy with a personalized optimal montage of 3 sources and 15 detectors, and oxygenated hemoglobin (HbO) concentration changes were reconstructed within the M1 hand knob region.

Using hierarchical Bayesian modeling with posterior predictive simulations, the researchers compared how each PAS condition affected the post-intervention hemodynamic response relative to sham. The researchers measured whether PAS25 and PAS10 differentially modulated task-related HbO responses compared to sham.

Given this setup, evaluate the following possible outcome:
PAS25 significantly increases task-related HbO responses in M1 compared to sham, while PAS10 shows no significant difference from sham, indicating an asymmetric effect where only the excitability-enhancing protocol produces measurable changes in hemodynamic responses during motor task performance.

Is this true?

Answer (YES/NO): NO